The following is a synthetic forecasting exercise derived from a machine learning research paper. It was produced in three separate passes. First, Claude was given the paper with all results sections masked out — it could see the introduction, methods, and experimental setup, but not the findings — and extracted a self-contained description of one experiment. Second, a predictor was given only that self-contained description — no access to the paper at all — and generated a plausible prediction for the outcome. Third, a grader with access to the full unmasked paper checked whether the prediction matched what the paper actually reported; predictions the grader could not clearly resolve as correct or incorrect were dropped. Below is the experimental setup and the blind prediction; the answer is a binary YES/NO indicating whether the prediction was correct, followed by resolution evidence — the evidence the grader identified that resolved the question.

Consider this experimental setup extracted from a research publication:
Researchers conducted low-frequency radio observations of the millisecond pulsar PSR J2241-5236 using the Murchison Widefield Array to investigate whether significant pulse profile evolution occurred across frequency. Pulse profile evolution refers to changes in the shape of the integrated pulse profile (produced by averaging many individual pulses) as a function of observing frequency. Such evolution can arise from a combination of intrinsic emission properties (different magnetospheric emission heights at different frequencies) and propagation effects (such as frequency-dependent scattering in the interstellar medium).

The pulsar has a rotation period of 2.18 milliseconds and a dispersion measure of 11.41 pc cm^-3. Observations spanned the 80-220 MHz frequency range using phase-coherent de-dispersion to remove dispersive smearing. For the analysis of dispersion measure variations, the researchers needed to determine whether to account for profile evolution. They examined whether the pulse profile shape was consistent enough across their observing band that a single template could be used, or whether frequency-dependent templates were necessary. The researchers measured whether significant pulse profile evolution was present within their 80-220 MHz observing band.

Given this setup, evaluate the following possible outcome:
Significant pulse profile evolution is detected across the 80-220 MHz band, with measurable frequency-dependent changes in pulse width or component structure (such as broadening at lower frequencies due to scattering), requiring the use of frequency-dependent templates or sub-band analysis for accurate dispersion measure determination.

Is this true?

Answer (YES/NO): NO